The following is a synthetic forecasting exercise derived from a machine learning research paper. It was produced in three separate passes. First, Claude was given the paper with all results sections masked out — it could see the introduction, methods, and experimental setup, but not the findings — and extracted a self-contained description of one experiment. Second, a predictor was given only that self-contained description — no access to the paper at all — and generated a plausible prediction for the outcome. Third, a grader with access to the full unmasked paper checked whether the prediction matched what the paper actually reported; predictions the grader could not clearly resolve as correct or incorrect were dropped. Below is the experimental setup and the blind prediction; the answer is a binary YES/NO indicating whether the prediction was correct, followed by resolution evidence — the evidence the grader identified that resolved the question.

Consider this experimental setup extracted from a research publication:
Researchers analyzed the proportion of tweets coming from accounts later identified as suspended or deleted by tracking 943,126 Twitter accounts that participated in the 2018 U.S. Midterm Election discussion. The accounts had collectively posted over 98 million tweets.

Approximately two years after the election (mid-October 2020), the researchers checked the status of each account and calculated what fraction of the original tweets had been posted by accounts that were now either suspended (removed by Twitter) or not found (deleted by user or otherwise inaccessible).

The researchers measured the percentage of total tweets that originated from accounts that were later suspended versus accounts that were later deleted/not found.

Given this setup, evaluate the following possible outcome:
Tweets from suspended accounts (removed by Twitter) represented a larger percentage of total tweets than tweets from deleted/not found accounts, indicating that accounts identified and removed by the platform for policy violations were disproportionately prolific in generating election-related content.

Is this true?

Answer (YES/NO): YES